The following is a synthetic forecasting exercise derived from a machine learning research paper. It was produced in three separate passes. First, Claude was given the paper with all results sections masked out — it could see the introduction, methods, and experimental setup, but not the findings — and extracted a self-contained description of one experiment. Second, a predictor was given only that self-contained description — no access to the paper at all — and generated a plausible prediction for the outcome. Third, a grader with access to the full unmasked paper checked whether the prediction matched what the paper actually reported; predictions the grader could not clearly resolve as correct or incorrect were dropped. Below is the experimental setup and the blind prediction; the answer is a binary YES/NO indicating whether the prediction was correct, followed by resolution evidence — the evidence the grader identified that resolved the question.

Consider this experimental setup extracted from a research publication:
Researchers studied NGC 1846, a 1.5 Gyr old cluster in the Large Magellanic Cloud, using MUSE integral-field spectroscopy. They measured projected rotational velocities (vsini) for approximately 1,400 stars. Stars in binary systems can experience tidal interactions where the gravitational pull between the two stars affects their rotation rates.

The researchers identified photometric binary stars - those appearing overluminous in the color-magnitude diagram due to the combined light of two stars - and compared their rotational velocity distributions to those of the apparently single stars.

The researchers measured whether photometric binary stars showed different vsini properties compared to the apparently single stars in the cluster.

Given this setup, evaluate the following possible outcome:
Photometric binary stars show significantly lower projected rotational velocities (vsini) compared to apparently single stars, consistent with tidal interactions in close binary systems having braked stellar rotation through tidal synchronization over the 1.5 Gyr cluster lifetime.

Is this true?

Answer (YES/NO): YES